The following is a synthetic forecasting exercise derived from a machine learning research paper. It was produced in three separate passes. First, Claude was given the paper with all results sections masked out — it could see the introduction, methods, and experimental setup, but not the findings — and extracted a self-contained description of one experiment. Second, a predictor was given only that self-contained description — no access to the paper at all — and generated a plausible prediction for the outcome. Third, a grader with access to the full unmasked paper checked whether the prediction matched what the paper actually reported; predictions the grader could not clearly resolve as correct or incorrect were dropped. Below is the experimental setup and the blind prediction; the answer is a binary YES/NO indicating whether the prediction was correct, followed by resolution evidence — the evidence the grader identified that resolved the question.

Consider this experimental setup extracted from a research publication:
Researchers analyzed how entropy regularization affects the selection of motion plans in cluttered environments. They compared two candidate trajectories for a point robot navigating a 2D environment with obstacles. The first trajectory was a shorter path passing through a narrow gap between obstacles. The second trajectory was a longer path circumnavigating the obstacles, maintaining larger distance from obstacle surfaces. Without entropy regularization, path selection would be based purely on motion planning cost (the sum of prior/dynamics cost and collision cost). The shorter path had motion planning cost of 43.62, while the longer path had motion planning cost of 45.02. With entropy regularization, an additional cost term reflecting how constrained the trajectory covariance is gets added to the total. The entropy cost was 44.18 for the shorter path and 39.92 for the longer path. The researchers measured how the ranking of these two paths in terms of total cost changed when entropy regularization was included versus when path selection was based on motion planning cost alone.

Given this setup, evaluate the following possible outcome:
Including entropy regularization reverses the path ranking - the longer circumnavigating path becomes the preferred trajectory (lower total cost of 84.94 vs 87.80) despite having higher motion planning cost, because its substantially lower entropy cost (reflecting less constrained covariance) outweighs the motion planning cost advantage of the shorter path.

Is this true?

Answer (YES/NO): YES